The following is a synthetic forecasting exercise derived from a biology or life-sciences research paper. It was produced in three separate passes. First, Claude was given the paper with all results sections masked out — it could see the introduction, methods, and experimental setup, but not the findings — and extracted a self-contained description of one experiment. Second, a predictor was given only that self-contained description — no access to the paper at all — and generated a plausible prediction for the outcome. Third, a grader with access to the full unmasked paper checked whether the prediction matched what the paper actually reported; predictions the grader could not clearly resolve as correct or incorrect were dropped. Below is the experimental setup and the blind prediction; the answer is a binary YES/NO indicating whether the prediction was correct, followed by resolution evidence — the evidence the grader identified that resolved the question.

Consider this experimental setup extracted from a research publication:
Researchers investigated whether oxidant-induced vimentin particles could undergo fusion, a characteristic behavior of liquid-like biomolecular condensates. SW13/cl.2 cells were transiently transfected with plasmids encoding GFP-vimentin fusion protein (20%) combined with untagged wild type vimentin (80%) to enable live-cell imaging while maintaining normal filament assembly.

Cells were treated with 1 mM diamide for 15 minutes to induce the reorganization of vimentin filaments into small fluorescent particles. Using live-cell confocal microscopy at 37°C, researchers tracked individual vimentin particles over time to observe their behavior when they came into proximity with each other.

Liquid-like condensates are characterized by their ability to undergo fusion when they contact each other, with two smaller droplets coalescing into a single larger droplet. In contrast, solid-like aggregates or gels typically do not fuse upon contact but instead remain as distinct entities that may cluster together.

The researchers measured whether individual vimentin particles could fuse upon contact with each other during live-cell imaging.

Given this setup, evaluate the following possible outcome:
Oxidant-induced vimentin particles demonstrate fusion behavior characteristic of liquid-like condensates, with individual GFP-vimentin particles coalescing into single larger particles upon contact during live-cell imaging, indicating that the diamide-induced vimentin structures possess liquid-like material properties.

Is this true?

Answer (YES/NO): YES